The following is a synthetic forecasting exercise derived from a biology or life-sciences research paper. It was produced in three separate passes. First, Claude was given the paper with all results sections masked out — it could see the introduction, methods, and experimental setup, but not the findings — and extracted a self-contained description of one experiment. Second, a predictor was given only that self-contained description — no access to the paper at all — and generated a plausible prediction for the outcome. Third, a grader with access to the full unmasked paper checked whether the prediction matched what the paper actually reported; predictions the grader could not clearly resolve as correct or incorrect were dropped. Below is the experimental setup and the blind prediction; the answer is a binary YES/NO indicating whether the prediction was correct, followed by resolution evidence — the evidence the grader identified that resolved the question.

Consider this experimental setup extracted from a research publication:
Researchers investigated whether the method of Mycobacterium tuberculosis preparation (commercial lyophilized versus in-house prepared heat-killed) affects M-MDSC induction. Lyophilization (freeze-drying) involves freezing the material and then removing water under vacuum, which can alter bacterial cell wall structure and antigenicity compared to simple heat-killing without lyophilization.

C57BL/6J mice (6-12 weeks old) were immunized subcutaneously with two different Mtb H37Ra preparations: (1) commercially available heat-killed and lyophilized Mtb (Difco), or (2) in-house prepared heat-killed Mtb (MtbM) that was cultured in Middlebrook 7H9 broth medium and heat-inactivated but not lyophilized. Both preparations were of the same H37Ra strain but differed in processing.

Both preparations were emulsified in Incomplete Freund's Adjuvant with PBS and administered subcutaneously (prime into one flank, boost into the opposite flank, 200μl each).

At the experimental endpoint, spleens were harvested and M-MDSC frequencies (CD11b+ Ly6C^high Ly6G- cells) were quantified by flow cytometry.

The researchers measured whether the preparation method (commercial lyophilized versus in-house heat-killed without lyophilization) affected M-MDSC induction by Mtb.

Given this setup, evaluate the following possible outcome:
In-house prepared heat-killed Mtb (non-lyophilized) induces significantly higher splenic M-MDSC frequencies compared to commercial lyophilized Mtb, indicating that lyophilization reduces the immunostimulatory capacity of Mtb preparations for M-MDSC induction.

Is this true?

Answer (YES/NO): NO